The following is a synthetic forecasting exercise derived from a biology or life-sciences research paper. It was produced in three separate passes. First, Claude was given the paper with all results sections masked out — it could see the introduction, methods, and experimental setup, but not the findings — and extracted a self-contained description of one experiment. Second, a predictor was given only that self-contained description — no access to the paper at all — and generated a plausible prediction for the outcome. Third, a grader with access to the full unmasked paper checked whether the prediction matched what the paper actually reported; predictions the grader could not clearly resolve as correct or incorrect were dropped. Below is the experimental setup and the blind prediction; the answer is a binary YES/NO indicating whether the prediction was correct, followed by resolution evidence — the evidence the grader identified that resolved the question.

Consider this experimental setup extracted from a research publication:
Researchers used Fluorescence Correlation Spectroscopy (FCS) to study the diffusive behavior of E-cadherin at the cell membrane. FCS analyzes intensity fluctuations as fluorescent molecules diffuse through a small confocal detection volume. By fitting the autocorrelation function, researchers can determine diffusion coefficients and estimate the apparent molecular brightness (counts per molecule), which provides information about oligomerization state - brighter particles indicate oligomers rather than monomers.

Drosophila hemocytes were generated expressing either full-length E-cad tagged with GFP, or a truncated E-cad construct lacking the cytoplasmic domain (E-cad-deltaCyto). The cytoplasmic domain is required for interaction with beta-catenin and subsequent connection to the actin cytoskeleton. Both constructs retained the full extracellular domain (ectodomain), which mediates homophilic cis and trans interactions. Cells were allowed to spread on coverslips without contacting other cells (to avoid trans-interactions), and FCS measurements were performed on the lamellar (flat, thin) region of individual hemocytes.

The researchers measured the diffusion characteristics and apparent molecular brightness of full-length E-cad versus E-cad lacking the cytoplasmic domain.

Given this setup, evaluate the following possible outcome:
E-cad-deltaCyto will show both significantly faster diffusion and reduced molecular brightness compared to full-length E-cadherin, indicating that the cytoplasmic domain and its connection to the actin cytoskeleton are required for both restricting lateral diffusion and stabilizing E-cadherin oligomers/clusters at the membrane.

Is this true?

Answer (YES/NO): NO